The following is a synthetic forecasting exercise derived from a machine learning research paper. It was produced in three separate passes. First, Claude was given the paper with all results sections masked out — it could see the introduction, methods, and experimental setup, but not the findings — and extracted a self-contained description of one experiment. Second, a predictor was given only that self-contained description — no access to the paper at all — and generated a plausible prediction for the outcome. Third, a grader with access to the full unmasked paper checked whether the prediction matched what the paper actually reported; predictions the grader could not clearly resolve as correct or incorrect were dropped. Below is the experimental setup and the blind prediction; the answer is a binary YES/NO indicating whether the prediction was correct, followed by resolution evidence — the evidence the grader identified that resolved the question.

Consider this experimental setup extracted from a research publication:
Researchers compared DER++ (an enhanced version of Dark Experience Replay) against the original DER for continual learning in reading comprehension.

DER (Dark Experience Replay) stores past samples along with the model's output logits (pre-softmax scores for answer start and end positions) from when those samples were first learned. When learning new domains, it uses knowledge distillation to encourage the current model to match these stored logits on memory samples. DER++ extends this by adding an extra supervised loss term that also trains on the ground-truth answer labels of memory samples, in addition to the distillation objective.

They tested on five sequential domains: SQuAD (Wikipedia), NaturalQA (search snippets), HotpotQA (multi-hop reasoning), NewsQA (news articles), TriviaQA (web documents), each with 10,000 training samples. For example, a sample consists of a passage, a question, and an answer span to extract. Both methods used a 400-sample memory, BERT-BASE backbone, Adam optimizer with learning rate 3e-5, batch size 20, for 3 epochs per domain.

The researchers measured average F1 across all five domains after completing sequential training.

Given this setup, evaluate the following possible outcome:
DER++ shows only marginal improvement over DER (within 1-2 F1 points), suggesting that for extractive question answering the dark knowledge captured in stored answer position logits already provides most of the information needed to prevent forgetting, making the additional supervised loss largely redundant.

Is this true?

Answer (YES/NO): YES